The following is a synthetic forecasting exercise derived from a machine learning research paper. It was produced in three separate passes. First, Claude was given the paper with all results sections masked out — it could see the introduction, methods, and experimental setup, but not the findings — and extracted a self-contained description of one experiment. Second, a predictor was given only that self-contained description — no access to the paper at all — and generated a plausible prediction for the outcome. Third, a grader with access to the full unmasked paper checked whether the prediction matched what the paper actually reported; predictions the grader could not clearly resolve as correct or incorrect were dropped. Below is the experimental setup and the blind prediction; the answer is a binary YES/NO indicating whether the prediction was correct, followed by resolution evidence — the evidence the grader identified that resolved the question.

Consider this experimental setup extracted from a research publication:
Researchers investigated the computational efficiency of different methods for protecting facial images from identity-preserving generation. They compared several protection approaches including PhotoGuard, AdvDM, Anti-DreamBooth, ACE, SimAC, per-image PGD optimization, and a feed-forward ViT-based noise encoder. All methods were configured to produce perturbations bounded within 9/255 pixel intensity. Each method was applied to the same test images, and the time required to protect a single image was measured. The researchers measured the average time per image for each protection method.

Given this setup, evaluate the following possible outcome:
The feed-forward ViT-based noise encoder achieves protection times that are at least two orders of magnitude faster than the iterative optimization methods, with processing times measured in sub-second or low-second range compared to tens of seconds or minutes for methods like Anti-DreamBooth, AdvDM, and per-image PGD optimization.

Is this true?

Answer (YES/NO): YES